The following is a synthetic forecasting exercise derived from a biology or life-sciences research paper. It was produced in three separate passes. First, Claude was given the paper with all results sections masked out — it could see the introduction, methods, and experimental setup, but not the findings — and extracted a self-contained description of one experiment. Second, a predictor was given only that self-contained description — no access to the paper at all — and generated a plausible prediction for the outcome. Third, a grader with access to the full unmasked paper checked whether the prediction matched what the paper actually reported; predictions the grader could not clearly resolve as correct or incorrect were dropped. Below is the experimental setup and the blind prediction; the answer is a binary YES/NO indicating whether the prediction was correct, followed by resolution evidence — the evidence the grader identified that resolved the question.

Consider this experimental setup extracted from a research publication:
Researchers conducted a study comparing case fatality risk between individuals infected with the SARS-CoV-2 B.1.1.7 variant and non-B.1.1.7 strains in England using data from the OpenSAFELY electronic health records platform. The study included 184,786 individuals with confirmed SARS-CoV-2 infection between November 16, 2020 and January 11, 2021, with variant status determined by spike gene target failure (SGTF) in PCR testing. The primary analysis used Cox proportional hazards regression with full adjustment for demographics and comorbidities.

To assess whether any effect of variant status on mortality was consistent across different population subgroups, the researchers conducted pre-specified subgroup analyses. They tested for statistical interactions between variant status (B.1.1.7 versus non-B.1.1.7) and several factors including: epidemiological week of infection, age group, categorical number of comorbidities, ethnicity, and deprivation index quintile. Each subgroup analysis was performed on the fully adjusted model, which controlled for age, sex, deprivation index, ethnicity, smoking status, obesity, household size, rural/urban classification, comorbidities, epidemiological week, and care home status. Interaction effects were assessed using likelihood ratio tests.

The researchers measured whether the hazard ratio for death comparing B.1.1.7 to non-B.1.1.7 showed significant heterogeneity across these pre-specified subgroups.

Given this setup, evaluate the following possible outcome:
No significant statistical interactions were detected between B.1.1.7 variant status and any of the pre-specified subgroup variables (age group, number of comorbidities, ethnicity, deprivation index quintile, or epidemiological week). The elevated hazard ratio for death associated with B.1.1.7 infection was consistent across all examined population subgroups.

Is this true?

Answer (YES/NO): YES